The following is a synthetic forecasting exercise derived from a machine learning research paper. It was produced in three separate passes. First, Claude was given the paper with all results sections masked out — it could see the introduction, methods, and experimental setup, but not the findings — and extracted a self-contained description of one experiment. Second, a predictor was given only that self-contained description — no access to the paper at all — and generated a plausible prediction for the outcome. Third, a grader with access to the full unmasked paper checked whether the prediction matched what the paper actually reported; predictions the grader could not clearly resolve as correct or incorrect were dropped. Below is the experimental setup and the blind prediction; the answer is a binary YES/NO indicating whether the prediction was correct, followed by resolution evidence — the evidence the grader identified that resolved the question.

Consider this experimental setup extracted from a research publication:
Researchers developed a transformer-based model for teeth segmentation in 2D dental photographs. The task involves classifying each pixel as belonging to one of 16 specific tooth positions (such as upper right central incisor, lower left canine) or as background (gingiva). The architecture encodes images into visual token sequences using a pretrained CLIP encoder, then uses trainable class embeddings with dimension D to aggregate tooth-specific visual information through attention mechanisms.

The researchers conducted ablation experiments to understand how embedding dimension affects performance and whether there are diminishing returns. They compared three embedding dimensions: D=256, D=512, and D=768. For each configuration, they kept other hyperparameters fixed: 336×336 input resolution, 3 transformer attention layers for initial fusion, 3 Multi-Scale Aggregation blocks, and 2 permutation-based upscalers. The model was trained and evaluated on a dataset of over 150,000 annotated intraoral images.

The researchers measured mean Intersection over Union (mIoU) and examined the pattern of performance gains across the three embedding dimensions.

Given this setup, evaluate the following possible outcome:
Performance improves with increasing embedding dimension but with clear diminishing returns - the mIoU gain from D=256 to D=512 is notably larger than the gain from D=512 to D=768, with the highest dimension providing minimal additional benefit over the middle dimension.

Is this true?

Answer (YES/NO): YES